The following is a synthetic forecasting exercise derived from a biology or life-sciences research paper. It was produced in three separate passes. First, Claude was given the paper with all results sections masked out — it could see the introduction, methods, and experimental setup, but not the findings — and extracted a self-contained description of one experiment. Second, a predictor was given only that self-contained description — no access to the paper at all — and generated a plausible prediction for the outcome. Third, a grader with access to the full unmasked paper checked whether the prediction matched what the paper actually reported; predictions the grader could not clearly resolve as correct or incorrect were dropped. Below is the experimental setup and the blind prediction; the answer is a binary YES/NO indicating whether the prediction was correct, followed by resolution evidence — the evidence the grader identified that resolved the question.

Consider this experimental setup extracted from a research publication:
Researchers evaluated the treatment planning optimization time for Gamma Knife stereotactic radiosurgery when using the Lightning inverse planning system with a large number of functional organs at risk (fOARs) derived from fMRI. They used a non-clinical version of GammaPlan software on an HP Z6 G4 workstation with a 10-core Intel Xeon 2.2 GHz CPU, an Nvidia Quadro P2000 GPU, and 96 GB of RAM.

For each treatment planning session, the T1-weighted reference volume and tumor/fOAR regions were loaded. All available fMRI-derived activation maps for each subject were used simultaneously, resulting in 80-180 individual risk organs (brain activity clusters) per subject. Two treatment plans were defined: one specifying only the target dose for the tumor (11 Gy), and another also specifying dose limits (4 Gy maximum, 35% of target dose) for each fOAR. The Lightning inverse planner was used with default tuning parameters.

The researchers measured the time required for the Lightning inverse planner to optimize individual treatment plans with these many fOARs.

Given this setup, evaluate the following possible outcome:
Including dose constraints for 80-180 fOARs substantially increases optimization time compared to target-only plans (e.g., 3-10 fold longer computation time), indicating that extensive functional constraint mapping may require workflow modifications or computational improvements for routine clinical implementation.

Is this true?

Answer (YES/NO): NO